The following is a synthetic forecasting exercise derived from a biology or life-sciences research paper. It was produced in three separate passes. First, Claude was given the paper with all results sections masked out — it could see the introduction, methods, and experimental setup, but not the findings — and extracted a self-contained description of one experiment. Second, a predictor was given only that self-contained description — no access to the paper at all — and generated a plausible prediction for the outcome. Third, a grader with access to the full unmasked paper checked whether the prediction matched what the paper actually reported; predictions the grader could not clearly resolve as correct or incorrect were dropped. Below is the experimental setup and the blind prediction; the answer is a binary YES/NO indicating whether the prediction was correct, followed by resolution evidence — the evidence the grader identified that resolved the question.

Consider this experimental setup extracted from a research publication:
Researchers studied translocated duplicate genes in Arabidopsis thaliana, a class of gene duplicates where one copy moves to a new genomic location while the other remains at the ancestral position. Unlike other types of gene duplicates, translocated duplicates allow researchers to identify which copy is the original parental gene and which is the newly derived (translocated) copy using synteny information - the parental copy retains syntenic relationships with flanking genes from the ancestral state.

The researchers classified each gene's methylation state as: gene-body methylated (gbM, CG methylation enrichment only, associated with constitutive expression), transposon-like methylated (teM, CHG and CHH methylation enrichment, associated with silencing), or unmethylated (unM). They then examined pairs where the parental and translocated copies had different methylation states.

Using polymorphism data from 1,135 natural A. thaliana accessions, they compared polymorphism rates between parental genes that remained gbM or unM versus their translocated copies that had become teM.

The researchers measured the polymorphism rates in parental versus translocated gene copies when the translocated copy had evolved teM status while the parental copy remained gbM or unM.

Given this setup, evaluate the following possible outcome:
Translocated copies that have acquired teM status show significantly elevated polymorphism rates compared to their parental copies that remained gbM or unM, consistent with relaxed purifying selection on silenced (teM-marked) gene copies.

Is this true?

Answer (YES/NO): YES